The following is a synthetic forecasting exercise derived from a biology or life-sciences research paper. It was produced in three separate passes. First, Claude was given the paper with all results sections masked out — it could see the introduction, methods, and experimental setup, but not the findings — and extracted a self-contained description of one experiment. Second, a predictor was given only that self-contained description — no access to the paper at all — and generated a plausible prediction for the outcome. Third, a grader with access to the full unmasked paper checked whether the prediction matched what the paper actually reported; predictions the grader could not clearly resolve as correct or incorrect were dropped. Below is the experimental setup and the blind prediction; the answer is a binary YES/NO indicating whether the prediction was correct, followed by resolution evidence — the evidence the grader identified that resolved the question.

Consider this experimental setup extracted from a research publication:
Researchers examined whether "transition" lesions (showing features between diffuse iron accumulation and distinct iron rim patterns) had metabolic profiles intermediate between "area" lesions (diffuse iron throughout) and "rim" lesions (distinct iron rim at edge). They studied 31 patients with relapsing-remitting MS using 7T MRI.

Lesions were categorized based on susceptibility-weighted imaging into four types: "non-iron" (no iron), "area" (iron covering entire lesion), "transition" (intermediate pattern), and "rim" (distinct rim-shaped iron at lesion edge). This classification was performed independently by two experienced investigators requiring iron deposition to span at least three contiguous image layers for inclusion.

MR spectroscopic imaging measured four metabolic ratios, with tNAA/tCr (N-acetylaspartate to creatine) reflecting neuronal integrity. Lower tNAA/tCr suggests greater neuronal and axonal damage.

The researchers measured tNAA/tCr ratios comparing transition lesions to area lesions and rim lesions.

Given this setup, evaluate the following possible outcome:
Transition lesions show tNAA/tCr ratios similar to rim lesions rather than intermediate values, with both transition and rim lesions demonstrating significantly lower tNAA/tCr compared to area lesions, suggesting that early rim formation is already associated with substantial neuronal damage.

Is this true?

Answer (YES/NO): NO